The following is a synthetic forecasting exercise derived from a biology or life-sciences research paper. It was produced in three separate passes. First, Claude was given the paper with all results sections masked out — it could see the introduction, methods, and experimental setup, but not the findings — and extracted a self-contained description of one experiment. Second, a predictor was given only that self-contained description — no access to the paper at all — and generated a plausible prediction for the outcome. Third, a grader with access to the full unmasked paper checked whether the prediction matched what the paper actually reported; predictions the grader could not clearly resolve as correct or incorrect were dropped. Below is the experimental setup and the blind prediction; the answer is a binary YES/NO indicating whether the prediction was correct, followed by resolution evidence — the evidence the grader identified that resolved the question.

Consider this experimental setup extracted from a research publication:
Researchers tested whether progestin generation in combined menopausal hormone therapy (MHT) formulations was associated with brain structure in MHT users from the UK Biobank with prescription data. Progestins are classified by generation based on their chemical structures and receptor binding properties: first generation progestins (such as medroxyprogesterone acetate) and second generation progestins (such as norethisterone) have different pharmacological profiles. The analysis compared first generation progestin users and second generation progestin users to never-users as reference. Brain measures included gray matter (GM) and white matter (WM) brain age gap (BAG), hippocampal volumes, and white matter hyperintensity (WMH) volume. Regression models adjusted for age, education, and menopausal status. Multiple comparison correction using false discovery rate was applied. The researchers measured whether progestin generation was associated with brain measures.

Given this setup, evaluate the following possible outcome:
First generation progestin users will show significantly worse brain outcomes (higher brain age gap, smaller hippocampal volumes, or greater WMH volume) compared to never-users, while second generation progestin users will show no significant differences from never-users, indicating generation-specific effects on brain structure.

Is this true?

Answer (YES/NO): NO